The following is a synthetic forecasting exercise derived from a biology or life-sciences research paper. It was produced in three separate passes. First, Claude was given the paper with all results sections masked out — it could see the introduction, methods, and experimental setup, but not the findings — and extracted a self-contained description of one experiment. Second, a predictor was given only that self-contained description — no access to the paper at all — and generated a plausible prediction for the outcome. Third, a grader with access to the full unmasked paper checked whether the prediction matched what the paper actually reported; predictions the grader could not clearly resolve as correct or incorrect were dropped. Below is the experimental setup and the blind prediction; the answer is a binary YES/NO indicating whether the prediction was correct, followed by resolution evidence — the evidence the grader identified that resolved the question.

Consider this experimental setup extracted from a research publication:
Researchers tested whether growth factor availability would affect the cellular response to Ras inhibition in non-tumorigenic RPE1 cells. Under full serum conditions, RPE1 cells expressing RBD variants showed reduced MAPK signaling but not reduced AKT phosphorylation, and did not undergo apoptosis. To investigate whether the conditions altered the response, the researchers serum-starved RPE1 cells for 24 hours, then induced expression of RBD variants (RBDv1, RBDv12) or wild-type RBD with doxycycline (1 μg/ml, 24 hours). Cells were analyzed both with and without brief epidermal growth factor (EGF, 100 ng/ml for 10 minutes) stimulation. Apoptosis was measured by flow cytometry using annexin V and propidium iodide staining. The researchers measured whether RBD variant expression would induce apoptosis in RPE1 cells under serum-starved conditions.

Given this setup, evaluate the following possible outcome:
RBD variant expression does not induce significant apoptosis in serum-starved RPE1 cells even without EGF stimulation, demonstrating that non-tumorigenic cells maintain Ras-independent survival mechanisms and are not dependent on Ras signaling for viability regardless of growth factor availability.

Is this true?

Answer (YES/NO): NO